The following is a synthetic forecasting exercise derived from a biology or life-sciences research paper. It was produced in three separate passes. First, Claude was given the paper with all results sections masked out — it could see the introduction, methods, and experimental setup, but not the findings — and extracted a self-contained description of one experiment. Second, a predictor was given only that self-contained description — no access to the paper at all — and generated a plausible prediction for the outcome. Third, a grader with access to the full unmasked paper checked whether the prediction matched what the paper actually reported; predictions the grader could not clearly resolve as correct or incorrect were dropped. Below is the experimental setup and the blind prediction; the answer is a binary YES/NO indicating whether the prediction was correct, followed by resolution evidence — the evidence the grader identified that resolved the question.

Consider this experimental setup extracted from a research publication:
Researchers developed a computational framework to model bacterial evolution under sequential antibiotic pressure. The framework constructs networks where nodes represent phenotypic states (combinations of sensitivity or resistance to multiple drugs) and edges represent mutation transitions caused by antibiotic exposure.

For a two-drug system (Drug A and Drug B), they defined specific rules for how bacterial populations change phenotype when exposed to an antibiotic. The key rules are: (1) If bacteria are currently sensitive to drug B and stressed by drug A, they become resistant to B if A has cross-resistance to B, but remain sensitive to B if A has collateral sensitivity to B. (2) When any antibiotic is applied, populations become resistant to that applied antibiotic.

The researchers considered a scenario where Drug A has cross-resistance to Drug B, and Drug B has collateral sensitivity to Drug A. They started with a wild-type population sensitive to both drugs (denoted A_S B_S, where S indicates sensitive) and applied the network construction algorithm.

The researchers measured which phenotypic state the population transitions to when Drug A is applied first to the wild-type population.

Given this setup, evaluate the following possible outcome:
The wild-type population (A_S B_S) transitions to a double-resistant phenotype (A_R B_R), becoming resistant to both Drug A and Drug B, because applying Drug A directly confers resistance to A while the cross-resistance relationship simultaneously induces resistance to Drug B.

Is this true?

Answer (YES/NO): YES